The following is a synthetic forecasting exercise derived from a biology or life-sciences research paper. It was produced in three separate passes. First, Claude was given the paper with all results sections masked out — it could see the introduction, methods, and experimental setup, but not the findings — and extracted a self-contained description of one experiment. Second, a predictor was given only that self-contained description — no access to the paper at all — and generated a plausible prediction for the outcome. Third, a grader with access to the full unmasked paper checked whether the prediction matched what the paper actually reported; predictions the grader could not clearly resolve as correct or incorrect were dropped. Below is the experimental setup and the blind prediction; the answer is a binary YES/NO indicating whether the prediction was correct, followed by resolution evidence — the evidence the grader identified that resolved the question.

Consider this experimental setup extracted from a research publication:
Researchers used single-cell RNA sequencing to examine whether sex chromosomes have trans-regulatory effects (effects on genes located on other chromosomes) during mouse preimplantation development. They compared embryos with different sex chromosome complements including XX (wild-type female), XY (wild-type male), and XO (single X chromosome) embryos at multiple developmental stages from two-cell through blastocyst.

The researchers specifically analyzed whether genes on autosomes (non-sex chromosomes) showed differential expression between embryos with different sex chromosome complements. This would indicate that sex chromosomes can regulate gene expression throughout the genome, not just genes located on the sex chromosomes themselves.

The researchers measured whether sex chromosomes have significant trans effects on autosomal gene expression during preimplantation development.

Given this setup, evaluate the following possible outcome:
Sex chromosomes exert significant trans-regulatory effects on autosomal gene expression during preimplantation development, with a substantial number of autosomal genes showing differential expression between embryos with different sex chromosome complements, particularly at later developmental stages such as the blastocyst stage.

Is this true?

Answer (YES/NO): NO